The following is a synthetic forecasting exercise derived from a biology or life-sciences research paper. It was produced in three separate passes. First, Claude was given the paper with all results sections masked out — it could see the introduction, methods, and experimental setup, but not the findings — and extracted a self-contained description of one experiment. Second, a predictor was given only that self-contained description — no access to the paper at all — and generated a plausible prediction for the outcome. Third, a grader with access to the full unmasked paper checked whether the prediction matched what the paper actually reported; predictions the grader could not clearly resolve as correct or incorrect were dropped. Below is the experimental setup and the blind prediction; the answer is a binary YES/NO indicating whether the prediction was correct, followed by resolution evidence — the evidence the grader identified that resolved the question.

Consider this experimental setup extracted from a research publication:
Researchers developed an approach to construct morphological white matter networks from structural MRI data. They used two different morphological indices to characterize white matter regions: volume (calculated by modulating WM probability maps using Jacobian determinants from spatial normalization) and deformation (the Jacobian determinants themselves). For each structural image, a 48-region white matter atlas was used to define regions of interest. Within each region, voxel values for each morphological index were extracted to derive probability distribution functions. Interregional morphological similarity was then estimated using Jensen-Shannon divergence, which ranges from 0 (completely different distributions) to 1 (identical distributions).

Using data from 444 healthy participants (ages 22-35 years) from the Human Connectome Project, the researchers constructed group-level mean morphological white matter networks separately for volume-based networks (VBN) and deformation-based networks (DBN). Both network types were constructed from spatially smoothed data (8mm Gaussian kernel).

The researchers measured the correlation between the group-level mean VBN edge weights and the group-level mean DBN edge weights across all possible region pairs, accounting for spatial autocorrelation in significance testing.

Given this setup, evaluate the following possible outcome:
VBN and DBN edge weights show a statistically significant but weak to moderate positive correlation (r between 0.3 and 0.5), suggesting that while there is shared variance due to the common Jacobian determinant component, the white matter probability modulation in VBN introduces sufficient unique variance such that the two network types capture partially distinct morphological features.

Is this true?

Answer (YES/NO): NO